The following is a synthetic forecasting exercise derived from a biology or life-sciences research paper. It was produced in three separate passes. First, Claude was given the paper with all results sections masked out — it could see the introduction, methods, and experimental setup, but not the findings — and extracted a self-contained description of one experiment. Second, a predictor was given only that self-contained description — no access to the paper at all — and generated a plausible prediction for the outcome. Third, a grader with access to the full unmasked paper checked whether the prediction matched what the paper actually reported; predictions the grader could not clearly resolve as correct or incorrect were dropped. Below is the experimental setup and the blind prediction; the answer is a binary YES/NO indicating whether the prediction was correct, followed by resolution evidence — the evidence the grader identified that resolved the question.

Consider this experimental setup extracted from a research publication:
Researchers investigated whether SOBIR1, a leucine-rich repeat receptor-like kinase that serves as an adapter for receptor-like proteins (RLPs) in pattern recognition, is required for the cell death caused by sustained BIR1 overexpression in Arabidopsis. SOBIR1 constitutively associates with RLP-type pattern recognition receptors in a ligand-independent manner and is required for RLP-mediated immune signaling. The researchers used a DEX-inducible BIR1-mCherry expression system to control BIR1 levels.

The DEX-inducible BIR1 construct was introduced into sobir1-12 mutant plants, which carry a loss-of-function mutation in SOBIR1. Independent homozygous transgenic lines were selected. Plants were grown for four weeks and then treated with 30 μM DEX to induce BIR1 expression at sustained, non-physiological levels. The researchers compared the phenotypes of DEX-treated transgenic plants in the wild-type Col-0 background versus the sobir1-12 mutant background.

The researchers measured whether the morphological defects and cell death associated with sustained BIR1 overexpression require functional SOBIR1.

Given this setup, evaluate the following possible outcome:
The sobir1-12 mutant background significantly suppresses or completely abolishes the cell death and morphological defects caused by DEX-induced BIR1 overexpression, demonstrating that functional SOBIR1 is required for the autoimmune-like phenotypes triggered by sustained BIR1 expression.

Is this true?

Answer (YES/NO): YES